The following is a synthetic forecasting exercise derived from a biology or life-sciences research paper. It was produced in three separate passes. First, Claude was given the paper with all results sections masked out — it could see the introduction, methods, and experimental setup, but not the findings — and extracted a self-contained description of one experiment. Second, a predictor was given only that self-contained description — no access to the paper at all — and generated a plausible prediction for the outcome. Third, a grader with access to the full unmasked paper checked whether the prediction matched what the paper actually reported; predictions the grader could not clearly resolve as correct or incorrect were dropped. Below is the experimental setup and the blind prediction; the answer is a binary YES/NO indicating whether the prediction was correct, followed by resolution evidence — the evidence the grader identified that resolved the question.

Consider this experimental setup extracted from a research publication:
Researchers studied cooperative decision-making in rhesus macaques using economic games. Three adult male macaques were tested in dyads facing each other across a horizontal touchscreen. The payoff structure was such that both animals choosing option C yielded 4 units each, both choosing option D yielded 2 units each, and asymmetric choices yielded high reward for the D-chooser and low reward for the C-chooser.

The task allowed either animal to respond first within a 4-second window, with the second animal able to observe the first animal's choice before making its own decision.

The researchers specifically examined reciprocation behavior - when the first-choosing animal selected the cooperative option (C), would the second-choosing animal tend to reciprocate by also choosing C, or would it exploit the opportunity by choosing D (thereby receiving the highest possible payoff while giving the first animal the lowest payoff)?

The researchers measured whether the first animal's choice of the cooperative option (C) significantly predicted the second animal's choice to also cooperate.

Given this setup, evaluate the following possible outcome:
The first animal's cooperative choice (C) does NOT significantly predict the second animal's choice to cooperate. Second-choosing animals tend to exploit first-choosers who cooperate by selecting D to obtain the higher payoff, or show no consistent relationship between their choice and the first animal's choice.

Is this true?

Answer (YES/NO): NO